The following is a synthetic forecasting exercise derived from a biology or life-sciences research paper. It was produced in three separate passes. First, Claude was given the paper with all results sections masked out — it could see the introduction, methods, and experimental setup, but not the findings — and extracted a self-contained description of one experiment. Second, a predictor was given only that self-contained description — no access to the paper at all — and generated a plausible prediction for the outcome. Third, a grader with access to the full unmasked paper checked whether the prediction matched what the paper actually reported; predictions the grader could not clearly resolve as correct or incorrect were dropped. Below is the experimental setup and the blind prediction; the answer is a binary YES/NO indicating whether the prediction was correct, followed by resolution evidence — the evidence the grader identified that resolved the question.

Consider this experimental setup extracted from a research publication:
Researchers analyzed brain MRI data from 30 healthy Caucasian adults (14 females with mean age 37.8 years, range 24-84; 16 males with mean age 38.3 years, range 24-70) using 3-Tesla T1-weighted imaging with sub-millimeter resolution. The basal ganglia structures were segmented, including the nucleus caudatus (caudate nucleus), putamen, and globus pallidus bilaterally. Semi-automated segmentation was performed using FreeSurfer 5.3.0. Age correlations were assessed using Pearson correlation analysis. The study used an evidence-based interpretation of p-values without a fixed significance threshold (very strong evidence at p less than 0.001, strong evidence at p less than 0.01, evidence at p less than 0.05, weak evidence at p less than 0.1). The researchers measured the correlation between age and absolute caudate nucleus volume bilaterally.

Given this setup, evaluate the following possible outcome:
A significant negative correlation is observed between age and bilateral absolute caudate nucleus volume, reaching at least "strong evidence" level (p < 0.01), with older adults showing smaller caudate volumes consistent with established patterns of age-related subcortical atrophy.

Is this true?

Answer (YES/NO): NO